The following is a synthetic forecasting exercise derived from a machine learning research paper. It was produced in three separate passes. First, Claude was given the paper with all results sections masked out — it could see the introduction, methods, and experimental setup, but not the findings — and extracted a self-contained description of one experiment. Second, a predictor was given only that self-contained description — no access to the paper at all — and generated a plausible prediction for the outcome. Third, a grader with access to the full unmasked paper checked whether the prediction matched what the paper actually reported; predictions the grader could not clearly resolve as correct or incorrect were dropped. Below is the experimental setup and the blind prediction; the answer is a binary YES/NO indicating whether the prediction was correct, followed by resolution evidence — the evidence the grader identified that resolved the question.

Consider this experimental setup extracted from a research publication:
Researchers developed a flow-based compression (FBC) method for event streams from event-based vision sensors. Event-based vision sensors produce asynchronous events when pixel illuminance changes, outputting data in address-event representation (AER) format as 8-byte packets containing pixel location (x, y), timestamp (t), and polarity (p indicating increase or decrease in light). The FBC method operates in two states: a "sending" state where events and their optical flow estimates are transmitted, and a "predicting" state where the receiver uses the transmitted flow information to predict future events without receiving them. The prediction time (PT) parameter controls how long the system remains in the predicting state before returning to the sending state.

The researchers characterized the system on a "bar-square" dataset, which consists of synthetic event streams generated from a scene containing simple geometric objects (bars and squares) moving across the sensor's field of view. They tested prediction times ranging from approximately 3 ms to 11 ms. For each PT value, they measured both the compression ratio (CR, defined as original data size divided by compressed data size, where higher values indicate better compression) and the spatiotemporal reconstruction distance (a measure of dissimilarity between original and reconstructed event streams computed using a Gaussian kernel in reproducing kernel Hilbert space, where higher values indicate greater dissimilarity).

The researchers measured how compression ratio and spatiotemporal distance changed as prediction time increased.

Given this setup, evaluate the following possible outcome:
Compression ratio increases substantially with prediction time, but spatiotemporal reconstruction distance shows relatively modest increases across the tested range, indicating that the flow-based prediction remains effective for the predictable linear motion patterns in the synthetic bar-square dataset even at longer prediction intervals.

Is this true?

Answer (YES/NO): NO